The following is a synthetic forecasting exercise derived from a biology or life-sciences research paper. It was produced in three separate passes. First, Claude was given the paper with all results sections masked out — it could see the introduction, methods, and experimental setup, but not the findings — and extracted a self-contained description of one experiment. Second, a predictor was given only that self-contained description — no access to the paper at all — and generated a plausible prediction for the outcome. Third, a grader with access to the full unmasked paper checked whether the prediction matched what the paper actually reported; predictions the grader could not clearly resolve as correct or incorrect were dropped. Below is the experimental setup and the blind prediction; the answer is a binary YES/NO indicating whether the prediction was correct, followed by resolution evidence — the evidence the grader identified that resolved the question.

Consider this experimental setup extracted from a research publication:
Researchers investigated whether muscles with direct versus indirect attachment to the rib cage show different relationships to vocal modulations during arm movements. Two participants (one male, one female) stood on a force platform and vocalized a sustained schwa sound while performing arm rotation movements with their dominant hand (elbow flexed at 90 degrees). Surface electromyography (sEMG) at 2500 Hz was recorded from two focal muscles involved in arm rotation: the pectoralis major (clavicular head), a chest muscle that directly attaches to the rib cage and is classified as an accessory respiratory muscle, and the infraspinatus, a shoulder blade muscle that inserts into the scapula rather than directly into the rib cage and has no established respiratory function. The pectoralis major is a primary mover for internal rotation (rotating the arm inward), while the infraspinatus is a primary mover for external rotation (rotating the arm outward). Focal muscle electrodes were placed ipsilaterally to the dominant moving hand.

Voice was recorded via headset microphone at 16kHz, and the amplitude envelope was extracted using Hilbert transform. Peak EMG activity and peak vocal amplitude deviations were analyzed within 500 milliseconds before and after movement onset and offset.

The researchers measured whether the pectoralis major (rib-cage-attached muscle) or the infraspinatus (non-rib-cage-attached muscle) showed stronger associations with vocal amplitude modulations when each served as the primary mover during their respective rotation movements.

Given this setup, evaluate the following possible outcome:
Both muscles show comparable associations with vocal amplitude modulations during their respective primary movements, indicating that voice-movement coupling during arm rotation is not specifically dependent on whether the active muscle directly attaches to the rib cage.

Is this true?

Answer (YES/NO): YES